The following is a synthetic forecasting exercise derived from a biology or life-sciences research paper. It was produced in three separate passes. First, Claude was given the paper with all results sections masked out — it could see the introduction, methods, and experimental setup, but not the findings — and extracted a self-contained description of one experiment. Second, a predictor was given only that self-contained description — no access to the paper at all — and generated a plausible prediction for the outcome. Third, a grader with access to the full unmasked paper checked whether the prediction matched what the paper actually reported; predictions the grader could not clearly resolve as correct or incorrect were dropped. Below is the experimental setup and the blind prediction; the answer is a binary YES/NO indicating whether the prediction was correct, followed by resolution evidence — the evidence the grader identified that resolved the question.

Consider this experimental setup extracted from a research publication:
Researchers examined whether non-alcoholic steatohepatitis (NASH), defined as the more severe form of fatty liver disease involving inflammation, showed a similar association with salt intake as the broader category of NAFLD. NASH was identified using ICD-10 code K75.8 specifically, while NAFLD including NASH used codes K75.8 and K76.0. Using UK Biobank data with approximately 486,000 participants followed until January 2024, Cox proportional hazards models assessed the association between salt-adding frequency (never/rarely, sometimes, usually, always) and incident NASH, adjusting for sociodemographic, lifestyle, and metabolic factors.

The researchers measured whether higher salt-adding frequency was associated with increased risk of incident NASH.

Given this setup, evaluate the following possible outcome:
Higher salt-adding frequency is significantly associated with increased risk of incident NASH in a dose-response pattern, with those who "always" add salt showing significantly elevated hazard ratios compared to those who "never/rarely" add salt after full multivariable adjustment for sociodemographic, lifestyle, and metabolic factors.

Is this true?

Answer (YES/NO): NO